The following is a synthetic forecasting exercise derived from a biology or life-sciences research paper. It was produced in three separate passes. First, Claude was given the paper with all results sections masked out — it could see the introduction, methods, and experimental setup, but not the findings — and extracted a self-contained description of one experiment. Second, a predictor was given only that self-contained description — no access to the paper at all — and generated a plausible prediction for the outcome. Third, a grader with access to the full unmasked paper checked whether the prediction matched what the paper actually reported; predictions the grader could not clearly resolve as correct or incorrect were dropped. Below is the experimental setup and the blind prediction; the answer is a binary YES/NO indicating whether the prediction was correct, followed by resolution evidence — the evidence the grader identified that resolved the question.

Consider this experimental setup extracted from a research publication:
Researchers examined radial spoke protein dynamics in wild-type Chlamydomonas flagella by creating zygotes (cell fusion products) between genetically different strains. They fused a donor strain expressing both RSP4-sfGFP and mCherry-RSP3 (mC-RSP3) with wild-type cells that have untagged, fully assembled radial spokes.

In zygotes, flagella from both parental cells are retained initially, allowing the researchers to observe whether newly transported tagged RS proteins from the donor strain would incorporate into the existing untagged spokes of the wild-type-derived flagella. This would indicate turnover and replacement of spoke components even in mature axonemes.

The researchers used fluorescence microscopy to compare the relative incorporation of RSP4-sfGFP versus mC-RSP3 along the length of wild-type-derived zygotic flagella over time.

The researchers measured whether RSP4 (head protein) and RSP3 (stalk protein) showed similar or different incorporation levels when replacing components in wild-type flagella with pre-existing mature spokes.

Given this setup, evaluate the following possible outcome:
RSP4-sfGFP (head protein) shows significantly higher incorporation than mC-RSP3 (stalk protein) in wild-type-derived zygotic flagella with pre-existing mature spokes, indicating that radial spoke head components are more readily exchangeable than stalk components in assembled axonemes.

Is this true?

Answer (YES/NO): YES